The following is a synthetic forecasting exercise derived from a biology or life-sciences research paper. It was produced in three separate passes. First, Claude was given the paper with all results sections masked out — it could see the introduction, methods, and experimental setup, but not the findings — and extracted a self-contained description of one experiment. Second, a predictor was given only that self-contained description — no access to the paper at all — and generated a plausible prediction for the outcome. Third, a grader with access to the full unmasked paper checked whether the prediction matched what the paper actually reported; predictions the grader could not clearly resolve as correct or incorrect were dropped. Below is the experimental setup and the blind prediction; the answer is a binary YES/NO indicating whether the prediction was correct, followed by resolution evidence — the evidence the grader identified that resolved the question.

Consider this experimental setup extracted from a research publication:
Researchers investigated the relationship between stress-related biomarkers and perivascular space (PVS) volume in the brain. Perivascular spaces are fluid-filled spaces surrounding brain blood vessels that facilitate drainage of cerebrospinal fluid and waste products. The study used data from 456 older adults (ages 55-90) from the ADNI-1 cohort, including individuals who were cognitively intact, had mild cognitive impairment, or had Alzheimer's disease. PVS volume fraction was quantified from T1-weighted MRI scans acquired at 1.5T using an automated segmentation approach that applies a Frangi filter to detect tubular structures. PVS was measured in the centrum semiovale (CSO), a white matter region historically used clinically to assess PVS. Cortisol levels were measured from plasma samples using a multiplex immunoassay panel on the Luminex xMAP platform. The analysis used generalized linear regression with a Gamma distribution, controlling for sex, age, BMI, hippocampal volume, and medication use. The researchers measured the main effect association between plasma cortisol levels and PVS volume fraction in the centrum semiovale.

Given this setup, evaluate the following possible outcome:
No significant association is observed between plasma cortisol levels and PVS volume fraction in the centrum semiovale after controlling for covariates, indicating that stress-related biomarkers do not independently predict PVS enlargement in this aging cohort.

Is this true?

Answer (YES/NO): YES